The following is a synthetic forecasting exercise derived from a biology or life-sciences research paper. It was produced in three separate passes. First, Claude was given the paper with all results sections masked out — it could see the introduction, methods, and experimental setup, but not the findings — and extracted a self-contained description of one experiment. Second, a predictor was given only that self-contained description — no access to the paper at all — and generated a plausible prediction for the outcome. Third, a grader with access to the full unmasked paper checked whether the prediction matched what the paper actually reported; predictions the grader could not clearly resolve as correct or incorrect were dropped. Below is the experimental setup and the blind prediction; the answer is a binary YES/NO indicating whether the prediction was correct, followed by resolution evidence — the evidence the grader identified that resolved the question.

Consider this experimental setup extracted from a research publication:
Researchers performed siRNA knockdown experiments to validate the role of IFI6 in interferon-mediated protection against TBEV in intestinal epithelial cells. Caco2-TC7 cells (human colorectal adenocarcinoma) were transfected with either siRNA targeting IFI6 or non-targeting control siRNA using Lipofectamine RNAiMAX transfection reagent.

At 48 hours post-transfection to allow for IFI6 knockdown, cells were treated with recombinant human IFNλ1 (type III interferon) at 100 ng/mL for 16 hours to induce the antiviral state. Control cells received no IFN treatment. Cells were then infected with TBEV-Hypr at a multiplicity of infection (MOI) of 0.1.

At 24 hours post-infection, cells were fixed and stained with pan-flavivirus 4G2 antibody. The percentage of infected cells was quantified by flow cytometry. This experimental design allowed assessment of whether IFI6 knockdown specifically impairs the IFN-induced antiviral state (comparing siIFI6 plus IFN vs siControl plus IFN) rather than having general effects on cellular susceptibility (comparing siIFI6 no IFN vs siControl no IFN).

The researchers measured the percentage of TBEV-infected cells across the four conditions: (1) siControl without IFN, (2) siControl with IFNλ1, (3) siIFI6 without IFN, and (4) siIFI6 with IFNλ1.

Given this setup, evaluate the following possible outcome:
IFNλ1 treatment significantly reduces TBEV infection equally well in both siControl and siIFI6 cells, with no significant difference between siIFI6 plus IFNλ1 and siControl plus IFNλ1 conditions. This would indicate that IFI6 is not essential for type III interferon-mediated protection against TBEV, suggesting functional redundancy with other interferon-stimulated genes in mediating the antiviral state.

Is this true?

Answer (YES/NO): NO